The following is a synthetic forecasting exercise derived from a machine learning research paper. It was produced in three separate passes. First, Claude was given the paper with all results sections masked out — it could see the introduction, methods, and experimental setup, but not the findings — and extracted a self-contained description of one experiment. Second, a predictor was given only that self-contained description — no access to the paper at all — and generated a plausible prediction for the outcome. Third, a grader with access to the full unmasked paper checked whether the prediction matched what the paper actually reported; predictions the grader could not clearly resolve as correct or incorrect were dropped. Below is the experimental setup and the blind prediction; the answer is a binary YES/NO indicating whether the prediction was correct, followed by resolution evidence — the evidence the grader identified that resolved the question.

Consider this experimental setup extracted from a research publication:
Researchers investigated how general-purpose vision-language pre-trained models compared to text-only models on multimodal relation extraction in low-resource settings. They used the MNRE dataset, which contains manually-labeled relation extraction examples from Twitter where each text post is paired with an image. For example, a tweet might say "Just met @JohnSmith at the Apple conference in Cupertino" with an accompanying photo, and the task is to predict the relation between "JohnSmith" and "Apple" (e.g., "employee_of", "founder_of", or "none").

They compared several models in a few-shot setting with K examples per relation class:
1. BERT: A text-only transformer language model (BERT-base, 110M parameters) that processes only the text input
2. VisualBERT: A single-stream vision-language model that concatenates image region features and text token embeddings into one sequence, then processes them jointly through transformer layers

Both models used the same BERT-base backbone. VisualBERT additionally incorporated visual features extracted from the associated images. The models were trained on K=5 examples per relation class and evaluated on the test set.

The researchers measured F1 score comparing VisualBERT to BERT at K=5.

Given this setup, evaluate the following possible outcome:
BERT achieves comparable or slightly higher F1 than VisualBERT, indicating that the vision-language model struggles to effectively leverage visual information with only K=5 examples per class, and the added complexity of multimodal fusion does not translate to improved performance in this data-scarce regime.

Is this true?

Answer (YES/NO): YES